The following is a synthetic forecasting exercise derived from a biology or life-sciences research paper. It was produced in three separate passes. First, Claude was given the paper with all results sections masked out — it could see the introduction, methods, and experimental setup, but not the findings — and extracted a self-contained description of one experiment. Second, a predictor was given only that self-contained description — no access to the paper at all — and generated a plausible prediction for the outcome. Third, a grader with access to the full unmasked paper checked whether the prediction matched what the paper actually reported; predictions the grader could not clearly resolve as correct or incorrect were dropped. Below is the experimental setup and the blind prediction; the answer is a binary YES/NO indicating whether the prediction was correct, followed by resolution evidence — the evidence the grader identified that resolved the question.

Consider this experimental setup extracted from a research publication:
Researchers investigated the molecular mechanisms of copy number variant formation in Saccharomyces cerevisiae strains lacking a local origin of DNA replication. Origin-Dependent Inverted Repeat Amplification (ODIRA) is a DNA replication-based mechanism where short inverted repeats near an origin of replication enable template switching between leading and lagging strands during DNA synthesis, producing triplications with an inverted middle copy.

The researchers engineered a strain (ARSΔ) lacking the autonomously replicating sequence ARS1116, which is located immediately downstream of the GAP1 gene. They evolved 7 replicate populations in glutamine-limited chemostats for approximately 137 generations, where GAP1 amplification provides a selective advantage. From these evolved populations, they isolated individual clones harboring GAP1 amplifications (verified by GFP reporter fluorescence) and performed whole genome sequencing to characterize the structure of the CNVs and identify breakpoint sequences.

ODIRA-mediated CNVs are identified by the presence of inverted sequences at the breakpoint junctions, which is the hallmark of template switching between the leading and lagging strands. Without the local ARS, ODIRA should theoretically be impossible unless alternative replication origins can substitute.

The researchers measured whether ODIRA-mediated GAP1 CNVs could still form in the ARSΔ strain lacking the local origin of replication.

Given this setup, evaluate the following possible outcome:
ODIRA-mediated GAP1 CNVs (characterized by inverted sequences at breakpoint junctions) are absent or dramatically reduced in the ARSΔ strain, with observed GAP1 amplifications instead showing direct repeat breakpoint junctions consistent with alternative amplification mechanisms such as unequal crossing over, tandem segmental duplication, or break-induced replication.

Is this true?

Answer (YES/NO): YES